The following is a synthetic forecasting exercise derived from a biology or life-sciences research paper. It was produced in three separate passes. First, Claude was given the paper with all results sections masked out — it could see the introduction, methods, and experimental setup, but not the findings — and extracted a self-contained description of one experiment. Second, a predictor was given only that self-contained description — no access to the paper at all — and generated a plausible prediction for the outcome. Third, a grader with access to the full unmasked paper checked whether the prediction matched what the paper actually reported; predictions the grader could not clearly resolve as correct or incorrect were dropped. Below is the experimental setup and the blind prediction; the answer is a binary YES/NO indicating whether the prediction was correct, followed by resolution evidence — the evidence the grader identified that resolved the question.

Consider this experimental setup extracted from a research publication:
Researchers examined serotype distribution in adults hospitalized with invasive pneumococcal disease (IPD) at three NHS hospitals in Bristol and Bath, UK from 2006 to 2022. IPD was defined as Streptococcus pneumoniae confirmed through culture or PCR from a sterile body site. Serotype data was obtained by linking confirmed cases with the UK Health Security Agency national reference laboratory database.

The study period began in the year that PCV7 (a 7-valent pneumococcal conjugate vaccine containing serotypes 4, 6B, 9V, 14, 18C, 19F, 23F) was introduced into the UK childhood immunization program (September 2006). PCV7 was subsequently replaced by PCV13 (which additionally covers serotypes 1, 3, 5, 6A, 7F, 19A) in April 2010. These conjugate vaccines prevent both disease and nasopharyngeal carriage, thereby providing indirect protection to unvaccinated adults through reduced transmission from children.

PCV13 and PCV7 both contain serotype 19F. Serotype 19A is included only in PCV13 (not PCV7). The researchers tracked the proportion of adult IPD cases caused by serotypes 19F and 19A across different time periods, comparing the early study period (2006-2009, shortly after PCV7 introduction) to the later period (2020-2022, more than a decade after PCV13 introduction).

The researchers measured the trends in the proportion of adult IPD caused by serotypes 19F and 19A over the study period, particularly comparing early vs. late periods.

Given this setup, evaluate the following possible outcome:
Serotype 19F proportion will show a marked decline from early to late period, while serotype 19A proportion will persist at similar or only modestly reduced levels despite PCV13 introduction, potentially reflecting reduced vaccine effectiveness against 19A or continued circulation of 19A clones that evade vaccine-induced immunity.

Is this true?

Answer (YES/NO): NO